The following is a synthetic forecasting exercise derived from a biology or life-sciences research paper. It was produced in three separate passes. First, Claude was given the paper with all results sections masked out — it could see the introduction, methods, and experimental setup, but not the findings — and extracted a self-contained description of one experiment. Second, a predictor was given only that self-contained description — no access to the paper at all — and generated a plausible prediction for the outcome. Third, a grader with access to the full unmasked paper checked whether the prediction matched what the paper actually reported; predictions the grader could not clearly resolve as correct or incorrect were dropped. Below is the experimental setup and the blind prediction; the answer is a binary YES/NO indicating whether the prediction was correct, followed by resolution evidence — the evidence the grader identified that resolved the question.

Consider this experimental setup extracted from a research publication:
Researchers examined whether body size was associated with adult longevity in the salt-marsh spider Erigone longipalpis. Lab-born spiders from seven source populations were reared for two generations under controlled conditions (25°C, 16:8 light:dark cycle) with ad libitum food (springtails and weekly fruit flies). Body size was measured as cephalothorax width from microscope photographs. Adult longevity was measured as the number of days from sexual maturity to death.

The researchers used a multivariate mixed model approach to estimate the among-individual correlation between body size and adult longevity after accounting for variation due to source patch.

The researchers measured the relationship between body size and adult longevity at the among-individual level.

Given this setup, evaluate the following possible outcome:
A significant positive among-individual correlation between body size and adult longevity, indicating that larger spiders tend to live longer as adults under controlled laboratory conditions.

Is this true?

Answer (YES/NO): NO